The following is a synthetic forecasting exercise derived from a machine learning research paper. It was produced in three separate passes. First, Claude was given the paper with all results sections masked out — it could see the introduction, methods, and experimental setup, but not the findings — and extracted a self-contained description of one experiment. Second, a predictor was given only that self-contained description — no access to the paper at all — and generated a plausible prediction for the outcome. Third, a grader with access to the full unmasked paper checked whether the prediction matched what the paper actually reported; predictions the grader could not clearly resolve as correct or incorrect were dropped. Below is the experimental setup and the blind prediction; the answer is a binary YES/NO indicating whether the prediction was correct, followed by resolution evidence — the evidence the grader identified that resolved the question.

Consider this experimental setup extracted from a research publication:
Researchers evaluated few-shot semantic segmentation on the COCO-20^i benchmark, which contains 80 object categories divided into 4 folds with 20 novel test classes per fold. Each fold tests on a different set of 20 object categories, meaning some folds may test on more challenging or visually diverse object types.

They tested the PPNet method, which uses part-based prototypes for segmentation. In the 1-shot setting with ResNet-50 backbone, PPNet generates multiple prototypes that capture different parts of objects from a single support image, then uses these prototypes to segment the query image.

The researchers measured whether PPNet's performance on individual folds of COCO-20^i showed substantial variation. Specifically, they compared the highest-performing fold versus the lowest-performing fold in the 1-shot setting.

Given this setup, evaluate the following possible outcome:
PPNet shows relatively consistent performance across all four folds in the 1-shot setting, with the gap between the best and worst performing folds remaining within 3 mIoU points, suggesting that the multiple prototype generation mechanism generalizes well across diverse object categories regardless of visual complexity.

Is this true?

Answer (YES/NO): NO